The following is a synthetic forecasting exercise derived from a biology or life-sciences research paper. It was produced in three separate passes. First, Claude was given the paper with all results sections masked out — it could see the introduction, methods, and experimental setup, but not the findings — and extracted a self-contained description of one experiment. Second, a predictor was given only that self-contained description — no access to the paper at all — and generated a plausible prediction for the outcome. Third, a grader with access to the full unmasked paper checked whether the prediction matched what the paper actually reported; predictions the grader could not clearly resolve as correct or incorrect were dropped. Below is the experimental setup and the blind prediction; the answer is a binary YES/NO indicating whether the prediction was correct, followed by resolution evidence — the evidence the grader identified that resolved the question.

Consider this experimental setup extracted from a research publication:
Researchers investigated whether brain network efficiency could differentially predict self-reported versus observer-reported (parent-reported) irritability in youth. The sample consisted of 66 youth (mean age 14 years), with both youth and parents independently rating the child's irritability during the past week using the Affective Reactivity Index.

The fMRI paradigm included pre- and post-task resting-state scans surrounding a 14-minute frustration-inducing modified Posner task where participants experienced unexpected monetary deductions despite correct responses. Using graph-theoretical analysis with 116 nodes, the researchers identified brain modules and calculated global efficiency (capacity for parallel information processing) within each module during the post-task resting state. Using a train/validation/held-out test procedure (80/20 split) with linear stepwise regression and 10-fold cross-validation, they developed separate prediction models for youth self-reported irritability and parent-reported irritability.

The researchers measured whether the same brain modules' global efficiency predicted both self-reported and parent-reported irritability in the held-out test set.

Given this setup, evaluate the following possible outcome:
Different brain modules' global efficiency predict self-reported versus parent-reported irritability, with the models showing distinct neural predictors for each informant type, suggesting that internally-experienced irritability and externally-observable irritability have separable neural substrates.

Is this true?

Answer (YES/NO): YES